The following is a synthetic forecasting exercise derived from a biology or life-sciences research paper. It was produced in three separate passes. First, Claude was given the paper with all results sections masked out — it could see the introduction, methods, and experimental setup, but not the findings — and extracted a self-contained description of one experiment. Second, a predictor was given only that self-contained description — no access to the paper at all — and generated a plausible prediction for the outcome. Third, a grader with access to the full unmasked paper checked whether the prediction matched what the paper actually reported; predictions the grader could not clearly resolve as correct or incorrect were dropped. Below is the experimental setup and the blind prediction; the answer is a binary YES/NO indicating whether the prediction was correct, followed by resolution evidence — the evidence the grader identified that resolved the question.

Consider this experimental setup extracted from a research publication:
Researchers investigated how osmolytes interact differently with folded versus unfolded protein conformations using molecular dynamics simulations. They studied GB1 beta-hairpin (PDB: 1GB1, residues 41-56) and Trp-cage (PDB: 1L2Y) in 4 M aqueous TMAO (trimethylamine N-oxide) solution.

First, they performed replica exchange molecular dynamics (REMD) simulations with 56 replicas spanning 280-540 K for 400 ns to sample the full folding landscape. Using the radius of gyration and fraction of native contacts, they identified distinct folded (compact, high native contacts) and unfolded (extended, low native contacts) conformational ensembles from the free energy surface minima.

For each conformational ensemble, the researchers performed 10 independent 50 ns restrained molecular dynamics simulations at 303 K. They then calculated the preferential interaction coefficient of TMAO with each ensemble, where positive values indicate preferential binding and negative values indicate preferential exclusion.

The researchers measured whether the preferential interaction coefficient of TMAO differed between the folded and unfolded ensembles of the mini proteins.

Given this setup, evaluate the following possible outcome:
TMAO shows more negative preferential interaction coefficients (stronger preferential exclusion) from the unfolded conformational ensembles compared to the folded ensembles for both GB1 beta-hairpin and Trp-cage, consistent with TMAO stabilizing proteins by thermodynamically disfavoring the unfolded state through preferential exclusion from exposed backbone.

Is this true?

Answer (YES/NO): NO